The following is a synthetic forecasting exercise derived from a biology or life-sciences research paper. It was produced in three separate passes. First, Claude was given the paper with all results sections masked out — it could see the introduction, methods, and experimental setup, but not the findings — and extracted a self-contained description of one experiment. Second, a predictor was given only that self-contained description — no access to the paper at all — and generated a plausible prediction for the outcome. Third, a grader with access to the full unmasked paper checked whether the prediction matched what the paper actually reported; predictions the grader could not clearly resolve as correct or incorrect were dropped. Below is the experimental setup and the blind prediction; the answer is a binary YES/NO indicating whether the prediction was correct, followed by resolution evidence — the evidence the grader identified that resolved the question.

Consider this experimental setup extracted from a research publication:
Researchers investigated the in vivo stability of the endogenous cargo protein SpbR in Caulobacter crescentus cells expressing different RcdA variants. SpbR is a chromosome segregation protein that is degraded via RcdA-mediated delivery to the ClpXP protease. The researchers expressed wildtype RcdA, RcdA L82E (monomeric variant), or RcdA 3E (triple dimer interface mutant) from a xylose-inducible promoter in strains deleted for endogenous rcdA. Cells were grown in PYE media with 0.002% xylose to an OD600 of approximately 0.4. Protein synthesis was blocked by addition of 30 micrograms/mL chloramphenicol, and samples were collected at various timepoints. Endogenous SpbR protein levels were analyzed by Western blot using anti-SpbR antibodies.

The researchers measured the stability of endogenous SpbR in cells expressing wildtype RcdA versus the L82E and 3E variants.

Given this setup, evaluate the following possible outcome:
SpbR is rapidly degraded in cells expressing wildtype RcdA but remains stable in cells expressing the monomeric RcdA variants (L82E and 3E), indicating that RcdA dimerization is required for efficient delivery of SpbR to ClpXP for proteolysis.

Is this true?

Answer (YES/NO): NO